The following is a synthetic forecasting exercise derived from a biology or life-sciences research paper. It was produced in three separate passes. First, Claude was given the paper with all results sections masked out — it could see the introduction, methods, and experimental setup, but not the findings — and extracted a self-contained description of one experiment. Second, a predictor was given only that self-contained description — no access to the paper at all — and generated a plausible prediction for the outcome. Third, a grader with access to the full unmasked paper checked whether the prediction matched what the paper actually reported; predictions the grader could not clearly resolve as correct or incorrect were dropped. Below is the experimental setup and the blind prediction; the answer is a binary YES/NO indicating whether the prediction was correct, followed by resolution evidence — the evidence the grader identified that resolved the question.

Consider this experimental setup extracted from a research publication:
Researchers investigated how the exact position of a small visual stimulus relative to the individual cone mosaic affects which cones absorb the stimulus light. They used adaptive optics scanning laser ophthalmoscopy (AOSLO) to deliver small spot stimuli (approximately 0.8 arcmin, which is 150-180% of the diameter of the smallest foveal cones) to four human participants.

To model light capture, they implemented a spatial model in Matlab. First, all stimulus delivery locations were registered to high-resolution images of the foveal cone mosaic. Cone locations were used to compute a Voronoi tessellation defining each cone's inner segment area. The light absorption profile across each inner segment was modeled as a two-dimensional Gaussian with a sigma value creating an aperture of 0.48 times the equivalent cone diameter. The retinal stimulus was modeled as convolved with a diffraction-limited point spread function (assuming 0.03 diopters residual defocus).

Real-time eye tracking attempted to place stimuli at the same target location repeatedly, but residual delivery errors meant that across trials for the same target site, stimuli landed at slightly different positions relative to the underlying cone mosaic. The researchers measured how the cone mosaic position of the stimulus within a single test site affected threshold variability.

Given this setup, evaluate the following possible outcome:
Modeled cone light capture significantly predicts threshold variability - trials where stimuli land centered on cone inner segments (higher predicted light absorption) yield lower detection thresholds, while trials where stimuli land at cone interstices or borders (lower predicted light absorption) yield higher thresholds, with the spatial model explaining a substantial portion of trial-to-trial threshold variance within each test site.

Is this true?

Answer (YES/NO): NO